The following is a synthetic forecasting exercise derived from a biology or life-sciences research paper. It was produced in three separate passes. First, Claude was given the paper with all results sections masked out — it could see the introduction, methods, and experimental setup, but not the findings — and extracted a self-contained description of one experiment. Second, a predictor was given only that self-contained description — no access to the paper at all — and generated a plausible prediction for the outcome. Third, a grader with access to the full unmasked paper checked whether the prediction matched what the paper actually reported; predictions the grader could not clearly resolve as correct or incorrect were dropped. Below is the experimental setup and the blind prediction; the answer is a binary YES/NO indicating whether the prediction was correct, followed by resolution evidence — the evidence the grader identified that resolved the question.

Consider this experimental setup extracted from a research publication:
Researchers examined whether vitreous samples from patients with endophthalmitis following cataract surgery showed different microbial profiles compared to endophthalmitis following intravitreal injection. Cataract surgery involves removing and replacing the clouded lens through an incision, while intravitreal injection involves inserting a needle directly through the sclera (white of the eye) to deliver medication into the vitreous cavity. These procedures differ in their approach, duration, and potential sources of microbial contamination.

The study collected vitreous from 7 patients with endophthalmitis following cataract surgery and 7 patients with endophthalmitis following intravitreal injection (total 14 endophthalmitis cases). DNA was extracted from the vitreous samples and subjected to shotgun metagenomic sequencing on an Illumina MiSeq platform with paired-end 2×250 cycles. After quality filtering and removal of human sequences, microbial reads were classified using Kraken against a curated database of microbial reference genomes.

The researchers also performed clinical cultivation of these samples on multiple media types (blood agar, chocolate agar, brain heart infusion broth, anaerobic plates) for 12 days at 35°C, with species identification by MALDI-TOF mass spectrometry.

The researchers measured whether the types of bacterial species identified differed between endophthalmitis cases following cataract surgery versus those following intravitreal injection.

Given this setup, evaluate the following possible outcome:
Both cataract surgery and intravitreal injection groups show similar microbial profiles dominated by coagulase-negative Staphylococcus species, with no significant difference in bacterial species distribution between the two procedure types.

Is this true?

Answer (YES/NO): NO